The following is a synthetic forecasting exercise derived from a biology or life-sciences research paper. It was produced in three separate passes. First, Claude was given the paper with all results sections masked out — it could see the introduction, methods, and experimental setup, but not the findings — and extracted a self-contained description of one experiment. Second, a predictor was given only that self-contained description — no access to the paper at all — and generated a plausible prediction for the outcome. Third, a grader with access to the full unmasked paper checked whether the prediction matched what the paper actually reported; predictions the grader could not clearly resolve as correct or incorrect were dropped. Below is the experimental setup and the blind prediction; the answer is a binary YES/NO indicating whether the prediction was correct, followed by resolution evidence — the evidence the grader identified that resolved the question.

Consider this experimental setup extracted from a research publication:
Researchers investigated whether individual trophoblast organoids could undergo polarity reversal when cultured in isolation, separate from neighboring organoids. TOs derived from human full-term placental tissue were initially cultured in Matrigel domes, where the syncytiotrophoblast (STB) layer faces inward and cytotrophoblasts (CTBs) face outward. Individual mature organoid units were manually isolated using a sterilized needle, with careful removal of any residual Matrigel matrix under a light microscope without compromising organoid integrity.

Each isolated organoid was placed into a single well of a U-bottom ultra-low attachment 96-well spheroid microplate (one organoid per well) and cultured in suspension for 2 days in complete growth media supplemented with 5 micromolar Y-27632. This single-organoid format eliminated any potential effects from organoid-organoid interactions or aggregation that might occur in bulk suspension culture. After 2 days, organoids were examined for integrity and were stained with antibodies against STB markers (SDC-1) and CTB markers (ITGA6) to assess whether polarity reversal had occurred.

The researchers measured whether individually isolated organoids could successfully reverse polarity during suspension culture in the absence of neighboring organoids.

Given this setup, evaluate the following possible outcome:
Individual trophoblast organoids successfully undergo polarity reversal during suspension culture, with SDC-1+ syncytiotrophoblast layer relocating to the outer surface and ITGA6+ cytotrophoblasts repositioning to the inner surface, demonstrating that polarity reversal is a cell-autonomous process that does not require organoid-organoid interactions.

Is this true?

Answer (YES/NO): YES